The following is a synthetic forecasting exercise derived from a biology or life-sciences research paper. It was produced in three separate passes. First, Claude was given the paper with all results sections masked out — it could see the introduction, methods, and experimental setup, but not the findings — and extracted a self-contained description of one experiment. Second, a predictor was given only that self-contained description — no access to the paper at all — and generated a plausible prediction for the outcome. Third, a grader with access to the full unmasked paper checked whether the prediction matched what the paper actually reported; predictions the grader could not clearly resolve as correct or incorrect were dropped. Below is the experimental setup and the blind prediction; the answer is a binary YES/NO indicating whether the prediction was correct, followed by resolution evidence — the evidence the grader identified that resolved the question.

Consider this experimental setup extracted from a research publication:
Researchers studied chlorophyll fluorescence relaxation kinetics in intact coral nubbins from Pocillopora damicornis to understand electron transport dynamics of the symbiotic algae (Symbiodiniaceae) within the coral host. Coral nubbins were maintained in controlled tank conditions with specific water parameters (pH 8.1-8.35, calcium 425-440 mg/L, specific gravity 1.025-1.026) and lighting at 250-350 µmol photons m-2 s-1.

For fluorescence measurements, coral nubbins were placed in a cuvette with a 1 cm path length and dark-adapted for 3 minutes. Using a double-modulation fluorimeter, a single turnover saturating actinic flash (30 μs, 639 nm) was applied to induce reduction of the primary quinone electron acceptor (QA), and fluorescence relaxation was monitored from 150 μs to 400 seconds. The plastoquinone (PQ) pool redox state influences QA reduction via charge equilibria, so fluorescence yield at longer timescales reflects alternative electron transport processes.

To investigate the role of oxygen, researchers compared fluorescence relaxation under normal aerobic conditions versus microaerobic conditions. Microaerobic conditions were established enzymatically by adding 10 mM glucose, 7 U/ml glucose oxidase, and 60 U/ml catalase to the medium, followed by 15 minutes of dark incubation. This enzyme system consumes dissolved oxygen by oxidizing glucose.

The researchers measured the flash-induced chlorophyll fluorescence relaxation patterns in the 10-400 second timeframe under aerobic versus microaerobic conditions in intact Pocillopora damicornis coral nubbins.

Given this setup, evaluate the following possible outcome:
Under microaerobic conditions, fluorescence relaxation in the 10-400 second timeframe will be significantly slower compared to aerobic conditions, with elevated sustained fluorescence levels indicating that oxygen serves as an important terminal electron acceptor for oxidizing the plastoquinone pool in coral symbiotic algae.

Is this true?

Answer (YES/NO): YES